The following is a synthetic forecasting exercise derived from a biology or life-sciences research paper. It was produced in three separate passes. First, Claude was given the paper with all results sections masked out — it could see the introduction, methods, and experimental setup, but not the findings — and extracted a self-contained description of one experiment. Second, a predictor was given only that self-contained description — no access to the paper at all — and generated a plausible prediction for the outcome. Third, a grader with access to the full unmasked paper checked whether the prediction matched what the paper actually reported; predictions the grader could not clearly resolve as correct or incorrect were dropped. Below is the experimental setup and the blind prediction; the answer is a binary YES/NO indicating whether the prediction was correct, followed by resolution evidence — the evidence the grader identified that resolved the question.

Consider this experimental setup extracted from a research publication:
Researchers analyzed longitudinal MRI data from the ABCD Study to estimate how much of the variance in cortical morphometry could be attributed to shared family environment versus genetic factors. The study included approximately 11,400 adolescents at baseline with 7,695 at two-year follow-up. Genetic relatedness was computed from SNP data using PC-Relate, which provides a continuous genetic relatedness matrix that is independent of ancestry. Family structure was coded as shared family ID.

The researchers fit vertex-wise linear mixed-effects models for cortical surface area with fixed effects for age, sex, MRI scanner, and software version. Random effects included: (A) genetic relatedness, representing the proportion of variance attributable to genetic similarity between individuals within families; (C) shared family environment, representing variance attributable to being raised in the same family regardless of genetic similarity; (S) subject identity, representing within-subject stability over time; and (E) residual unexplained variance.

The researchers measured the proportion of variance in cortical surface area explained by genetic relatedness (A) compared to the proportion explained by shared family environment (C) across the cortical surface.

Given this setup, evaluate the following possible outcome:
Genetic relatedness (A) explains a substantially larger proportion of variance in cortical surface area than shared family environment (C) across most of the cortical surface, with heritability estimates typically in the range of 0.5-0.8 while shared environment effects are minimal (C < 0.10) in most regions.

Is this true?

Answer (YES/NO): NO